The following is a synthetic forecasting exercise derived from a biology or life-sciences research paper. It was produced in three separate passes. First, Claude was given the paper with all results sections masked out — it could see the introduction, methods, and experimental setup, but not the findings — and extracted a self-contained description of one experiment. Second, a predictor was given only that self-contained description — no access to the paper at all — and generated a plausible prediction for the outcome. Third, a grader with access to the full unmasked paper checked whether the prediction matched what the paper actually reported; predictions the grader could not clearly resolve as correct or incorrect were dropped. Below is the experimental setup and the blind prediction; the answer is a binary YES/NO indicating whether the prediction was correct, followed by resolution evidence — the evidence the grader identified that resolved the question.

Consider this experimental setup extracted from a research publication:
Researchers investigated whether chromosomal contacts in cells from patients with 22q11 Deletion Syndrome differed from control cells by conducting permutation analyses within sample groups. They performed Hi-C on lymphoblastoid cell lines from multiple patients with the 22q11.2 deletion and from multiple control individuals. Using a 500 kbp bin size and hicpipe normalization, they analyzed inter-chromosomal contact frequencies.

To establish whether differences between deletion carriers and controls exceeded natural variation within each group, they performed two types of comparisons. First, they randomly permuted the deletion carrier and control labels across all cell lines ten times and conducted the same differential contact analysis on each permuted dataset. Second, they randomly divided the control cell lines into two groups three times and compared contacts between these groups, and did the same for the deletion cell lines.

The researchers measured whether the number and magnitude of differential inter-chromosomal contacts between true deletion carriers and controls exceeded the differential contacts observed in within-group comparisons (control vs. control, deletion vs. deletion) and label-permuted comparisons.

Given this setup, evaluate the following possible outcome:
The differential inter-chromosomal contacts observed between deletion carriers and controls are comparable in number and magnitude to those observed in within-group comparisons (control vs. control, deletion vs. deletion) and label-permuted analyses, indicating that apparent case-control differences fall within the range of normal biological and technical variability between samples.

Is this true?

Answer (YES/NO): NO